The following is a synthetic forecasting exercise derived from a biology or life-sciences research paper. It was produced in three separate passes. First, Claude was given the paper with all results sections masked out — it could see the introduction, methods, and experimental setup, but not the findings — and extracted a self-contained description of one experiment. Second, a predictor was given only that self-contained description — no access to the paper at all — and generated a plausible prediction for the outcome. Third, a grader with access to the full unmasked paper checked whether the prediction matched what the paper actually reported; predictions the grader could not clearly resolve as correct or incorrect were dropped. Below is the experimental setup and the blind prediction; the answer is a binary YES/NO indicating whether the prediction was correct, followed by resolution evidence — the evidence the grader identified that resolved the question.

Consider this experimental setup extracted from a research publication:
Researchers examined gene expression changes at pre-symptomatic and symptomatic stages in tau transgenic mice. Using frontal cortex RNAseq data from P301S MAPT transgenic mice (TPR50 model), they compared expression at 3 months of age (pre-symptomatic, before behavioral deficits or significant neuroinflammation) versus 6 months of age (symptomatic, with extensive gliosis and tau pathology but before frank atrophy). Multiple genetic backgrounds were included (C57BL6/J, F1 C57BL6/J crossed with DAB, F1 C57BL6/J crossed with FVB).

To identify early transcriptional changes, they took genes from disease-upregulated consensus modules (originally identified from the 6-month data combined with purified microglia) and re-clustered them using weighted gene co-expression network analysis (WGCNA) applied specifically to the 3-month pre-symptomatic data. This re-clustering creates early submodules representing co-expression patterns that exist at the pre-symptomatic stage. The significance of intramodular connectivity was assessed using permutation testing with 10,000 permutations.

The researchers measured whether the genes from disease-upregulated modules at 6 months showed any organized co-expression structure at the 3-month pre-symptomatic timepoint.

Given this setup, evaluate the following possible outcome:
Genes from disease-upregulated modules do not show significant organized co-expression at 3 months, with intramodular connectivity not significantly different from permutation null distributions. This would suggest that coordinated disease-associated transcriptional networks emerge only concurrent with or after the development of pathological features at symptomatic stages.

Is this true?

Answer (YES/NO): NO